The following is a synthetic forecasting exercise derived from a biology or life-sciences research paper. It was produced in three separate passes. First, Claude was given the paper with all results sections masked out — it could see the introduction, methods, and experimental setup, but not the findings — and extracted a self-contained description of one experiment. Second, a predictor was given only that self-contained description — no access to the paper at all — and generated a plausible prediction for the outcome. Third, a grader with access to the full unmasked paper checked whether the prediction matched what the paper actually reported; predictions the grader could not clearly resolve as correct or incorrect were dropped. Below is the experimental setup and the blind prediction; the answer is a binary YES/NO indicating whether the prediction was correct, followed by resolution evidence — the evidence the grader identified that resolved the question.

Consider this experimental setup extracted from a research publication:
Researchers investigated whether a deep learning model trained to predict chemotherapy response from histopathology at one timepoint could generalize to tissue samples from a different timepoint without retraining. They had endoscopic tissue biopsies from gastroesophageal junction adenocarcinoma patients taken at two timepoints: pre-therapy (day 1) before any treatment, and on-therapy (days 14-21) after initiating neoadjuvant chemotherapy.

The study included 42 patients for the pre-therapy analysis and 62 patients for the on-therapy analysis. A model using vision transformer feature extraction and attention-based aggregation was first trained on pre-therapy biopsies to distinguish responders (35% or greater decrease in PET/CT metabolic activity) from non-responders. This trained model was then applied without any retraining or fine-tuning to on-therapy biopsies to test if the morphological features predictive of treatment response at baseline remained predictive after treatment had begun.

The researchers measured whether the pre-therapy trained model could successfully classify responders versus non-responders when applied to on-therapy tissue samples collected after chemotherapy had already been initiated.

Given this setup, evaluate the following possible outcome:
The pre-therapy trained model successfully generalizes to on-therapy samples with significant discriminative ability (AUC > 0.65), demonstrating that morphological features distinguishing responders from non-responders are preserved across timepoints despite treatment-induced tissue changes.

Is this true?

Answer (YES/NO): NO